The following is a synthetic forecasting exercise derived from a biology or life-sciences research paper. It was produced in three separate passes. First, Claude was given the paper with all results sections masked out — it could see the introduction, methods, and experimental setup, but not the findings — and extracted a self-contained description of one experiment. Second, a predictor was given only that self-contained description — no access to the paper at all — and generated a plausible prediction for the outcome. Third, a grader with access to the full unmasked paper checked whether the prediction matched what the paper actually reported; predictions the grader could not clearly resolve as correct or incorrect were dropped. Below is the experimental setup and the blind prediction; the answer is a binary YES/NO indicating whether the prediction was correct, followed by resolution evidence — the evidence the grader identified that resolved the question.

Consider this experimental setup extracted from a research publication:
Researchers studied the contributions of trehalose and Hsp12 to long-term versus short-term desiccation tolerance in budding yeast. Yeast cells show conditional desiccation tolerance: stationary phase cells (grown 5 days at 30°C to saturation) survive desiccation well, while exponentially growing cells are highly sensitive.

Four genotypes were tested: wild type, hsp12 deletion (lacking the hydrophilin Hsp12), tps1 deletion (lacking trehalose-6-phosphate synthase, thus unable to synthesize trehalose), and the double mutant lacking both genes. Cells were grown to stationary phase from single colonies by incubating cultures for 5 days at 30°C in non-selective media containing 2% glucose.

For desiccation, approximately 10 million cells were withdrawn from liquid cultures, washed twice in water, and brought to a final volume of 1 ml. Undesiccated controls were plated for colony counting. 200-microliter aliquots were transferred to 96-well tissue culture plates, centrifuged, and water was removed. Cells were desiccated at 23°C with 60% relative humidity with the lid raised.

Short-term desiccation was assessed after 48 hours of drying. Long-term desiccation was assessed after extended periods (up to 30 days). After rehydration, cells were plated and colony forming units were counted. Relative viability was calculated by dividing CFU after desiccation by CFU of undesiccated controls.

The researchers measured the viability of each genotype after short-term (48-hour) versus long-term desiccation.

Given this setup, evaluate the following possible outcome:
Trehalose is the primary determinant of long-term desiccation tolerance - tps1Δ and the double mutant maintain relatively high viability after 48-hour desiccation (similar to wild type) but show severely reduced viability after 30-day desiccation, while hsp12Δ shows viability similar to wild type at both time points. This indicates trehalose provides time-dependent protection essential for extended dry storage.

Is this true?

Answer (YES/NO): NO